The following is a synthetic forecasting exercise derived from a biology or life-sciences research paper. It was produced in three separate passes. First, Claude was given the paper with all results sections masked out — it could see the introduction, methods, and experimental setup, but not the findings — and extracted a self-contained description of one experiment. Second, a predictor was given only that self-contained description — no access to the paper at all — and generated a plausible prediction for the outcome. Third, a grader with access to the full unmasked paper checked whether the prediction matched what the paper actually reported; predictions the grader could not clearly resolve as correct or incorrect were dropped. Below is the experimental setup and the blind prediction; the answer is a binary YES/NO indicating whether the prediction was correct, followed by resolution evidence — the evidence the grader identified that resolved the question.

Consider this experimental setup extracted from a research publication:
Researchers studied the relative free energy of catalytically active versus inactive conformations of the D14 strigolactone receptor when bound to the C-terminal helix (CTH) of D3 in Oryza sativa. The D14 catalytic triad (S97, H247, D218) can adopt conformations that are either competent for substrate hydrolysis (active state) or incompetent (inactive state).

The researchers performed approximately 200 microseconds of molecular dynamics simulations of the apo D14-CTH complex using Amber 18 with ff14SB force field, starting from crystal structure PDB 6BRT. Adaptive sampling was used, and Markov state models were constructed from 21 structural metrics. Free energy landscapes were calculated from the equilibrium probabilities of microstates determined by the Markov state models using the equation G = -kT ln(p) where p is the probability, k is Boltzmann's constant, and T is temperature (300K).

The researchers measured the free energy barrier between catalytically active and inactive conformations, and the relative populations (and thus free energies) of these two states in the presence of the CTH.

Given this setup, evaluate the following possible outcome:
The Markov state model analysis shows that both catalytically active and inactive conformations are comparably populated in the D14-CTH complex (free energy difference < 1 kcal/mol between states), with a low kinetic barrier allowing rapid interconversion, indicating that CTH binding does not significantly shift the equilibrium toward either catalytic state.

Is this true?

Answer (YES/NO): NO